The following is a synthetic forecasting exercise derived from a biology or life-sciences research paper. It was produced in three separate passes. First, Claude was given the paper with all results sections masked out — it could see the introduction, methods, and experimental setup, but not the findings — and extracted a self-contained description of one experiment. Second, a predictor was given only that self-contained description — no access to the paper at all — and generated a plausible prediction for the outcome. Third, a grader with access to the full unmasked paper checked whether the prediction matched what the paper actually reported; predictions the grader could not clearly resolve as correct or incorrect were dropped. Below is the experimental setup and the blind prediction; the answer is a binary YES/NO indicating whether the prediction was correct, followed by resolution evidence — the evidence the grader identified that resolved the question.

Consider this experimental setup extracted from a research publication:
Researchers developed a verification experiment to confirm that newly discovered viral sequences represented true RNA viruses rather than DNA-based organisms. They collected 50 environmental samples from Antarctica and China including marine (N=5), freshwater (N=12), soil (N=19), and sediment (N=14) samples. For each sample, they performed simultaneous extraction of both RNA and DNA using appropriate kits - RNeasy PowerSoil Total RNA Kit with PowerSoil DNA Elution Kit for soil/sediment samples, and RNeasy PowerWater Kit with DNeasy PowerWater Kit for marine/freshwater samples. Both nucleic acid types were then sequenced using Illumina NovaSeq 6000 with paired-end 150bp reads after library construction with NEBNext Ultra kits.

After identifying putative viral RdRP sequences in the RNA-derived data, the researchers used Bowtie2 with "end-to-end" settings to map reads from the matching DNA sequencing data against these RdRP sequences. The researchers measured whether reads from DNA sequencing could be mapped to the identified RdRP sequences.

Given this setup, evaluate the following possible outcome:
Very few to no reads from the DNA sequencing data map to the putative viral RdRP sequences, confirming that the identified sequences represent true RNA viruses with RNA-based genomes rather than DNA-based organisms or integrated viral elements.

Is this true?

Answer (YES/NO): YES